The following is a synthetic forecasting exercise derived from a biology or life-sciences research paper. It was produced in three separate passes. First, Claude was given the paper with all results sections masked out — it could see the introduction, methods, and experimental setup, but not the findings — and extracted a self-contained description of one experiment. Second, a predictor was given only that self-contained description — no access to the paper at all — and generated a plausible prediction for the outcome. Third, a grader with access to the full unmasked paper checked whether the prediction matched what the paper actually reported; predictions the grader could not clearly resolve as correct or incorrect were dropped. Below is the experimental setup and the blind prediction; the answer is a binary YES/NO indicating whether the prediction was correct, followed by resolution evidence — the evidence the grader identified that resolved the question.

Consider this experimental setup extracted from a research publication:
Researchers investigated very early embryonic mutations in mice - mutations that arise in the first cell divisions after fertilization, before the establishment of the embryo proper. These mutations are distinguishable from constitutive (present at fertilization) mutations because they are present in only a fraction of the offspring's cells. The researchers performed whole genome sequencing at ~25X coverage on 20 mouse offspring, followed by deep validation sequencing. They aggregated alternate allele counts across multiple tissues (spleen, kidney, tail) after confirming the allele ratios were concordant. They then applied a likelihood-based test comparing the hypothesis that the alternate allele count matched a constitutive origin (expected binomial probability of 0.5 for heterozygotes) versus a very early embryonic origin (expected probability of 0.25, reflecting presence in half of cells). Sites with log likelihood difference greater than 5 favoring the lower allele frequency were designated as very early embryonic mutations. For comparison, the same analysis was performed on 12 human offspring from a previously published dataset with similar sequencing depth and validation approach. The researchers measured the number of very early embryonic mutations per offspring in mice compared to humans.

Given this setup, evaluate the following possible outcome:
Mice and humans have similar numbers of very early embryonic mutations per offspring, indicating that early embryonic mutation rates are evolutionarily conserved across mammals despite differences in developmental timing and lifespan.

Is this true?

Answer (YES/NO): NO